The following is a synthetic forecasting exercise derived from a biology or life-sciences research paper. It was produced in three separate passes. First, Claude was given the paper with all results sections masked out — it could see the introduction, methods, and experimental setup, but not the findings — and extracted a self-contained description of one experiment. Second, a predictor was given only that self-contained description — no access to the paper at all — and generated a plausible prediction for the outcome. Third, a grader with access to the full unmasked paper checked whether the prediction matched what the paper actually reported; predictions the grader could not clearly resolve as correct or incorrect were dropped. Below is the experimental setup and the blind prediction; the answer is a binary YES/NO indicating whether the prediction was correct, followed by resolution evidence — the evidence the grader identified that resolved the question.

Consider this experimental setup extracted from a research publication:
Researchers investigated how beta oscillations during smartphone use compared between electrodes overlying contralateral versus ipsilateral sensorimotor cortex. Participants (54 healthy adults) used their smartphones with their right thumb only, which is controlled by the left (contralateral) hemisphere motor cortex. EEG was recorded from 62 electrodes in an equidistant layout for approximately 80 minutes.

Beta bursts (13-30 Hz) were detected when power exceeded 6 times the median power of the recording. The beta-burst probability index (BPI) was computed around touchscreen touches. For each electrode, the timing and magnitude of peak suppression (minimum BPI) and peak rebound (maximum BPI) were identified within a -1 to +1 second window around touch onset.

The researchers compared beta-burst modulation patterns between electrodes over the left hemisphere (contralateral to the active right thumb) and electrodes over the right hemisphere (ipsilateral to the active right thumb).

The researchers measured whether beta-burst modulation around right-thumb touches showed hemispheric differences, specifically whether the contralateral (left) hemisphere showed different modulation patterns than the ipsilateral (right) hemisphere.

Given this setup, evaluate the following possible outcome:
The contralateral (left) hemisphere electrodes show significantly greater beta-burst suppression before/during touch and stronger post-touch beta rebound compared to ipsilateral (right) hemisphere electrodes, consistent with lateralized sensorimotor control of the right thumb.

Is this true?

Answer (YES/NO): YES